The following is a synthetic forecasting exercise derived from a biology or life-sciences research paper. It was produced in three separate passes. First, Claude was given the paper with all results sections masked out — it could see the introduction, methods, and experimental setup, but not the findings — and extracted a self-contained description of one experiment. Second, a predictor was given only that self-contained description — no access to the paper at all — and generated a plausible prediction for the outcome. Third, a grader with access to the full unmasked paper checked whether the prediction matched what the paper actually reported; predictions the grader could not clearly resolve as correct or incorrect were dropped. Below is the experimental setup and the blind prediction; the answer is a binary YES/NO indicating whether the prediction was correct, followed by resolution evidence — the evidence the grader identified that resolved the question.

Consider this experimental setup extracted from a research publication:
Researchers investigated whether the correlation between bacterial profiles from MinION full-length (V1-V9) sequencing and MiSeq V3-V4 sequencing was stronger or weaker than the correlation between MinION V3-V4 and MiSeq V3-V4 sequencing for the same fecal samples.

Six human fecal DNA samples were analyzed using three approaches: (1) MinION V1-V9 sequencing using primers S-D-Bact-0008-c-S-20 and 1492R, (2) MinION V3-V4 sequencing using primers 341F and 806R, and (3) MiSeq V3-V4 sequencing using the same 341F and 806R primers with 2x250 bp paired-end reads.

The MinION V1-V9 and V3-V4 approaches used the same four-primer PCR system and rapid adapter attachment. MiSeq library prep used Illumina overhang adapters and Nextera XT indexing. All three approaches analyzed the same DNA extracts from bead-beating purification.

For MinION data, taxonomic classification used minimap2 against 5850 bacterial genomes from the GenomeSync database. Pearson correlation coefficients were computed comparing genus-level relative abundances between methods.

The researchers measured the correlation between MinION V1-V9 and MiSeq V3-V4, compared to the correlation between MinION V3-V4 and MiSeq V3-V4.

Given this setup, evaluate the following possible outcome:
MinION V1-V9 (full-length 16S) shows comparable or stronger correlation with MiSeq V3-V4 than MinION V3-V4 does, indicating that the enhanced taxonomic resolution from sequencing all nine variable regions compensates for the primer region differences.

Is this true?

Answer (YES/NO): YES